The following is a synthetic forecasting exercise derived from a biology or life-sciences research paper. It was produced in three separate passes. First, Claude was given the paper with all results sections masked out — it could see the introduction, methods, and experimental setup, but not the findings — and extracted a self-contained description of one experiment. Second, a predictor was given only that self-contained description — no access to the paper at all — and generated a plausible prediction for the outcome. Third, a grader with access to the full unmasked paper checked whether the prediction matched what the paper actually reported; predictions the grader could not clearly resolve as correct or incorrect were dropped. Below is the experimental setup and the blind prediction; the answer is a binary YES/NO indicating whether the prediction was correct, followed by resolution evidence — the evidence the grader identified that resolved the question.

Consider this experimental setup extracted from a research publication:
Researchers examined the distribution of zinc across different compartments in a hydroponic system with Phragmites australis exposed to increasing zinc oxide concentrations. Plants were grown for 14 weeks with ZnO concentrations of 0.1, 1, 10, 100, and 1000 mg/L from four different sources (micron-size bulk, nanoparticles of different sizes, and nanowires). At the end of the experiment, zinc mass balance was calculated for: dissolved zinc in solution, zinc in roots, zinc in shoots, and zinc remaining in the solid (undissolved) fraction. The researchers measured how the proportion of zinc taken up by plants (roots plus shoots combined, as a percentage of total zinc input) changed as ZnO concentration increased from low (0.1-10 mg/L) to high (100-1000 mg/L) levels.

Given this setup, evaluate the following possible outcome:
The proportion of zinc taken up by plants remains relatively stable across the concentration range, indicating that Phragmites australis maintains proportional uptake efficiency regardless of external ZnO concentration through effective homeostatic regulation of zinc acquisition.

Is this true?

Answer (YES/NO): NO